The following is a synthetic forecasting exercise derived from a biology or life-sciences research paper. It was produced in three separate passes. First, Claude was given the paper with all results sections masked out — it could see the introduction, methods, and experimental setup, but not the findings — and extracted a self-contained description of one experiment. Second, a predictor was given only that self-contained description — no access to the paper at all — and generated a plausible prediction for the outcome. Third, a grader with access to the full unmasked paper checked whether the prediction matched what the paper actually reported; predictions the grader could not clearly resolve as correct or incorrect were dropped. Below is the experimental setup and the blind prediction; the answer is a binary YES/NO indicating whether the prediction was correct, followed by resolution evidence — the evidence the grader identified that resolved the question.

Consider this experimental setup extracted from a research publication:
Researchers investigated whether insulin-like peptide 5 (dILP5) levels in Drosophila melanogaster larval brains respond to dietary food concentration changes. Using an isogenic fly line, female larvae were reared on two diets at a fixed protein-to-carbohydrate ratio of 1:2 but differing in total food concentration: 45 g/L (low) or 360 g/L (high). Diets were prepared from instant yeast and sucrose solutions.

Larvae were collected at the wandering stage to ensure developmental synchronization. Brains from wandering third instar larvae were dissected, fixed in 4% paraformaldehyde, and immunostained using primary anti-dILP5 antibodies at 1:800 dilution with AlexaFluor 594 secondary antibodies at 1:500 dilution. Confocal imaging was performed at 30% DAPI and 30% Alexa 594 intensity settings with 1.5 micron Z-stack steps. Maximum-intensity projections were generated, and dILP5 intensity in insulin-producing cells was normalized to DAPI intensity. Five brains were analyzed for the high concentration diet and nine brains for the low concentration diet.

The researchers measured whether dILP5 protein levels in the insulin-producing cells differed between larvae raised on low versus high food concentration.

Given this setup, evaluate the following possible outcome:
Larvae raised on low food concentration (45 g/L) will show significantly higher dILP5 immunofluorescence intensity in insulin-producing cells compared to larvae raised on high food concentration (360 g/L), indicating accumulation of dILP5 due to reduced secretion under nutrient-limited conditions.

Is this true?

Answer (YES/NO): NO